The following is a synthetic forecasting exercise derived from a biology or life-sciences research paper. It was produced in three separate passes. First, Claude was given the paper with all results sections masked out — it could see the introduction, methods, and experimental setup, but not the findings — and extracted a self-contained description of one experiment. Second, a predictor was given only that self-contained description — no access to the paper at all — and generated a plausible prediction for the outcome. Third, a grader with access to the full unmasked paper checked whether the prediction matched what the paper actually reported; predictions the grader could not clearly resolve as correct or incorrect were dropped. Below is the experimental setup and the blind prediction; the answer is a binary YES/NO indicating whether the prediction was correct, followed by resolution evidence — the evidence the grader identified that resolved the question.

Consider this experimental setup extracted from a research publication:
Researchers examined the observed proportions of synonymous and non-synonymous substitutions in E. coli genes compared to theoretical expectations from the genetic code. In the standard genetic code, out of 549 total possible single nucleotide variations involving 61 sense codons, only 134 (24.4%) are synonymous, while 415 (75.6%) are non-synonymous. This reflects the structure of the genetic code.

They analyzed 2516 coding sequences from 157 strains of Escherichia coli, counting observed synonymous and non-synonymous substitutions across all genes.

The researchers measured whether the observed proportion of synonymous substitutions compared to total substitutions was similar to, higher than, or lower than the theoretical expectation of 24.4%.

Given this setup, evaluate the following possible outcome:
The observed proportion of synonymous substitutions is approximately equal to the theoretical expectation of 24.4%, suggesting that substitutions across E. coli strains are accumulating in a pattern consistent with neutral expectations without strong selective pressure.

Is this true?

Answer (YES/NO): NO